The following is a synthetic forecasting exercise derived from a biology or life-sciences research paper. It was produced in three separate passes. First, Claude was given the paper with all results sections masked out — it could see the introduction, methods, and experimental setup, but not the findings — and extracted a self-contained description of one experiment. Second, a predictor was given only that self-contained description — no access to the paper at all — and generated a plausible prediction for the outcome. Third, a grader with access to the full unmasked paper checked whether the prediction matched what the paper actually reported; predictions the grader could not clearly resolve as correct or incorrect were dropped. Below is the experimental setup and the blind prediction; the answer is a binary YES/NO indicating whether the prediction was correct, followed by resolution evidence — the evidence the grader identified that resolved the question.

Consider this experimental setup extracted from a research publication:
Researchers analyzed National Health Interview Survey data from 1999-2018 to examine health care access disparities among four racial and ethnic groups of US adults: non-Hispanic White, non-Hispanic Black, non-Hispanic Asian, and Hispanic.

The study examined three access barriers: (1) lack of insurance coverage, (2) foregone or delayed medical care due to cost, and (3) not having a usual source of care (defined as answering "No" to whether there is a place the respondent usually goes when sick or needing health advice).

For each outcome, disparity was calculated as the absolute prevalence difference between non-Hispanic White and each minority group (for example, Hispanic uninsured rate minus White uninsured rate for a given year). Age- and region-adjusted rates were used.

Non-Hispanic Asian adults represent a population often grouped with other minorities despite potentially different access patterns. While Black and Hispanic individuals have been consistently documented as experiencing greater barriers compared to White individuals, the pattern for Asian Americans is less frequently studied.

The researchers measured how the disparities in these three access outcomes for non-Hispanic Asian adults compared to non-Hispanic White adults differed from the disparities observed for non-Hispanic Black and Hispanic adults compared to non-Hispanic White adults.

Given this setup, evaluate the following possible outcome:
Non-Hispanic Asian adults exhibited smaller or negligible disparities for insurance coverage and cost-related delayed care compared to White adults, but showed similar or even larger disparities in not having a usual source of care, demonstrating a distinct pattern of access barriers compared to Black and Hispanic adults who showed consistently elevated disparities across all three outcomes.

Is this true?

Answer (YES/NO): NO